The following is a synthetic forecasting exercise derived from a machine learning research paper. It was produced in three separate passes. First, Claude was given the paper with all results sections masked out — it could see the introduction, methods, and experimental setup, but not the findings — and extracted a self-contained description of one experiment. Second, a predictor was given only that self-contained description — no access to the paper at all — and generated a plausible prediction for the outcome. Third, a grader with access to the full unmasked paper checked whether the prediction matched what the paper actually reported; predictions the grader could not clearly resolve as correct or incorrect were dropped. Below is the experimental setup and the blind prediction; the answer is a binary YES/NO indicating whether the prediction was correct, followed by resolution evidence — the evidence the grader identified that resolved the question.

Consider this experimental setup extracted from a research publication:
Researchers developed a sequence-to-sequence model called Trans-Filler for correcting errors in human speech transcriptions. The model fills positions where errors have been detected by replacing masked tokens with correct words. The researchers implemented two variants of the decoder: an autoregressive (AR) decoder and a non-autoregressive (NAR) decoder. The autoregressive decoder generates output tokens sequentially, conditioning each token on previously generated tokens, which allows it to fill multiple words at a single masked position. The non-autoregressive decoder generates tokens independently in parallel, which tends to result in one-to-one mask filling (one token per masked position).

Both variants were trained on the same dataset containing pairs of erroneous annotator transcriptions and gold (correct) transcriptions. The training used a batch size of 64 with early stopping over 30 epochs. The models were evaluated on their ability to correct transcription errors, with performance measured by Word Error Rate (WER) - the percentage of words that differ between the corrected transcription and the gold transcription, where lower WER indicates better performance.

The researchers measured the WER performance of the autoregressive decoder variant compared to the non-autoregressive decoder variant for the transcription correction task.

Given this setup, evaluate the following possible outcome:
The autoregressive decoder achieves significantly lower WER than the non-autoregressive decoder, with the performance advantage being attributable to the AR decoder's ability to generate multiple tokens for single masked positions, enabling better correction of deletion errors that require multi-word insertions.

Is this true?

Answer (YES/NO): NO